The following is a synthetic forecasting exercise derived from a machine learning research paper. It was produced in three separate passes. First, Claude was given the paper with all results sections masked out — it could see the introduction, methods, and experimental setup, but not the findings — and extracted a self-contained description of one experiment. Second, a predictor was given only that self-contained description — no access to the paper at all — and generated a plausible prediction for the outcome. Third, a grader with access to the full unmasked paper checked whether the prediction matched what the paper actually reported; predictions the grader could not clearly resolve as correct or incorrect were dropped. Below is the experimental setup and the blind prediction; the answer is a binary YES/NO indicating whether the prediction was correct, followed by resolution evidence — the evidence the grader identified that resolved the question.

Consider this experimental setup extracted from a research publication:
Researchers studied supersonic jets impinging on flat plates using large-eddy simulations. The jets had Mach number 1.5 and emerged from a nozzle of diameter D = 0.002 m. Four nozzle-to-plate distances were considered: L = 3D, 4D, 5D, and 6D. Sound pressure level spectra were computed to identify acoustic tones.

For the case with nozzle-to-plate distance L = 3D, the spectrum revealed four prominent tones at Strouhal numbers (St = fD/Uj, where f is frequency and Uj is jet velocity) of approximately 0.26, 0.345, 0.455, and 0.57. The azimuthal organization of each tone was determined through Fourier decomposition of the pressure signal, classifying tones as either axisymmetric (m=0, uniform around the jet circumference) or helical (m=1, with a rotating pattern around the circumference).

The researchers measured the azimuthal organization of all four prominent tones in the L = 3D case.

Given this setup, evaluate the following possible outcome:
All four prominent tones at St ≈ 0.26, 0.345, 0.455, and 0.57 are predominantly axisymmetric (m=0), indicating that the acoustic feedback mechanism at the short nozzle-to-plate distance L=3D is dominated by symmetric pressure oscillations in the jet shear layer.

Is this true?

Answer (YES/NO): NO